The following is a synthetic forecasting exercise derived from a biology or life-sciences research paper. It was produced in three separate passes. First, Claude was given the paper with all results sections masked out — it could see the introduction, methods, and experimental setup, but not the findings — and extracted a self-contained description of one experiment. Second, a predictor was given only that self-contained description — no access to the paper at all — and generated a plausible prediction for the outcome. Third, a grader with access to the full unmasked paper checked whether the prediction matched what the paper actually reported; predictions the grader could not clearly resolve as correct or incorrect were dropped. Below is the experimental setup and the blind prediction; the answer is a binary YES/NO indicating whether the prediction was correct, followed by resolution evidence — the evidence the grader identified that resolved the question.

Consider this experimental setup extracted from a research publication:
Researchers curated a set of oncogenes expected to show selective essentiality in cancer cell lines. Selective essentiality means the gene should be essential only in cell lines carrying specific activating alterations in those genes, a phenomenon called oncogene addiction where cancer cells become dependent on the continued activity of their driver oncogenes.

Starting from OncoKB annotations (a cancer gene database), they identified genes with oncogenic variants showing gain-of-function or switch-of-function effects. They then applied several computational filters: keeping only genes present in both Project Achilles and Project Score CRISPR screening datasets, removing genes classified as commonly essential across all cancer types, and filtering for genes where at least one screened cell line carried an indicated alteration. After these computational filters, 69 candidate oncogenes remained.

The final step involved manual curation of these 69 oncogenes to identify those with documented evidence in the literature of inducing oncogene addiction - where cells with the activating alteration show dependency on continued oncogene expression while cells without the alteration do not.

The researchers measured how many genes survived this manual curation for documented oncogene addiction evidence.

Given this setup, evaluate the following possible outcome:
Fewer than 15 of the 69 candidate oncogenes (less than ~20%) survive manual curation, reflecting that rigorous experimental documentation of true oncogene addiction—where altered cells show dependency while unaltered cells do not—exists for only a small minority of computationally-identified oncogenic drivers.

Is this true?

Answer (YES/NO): NO